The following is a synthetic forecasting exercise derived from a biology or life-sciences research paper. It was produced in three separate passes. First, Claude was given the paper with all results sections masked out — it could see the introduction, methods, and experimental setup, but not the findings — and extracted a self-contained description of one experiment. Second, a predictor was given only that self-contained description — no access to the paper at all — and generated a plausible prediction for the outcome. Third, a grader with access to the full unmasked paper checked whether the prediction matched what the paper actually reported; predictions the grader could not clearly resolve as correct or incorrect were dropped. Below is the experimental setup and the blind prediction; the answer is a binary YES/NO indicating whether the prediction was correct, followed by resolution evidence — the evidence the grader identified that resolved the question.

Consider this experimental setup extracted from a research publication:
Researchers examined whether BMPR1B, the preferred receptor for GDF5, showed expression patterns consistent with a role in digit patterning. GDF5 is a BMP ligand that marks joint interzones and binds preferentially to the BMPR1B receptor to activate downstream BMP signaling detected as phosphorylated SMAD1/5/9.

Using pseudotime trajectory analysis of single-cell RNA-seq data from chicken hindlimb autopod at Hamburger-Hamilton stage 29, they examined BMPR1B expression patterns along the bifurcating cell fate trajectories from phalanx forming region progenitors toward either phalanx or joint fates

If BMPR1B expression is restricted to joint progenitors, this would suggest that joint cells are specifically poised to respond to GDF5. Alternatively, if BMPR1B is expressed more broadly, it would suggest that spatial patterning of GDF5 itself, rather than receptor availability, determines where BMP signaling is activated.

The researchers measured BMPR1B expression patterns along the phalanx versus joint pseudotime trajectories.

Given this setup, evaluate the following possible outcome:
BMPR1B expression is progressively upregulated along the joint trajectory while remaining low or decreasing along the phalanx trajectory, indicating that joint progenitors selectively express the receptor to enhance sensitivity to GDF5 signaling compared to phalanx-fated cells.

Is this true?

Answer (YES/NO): NO